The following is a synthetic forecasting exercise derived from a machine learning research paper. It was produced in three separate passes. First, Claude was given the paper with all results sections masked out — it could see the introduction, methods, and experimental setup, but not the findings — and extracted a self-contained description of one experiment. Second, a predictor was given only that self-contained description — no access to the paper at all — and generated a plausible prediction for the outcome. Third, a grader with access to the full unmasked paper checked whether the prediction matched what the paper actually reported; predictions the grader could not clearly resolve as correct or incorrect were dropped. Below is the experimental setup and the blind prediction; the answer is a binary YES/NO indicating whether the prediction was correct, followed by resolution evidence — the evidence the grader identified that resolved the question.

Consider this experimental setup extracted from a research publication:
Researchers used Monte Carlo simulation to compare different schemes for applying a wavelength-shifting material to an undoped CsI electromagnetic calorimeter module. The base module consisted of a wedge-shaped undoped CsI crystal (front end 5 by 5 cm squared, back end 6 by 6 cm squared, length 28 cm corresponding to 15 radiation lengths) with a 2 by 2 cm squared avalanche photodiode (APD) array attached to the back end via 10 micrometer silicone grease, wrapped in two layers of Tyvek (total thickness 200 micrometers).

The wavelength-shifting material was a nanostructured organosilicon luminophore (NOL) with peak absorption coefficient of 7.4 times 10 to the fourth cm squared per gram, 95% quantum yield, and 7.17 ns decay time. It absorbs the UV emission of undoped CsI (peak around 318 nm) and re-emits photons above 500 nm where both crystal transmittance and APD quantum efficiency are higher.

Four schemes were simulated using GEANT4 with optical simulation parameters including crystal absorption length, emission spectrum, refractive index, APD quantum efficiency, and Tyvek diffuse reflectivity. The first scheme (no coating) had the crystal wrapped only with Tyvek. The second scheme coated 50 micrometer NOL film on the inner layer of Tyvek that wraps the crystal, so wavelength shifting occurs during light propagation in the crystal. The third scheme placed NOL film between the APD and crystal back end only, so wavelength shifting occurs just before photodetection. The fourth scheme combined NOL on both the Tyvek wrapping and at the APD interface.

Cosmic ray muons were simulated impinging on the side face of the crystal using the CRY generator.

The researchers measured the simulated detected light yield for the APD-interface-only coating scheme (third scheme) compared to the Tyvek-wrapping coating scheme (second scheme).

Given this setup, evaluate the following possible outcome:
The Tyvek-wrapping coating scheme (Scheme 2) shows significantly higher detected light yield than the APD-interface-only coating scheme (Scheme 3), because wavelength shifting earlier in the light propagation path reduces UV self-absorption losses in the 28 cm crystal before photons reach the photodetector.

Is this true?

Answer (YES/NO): YES